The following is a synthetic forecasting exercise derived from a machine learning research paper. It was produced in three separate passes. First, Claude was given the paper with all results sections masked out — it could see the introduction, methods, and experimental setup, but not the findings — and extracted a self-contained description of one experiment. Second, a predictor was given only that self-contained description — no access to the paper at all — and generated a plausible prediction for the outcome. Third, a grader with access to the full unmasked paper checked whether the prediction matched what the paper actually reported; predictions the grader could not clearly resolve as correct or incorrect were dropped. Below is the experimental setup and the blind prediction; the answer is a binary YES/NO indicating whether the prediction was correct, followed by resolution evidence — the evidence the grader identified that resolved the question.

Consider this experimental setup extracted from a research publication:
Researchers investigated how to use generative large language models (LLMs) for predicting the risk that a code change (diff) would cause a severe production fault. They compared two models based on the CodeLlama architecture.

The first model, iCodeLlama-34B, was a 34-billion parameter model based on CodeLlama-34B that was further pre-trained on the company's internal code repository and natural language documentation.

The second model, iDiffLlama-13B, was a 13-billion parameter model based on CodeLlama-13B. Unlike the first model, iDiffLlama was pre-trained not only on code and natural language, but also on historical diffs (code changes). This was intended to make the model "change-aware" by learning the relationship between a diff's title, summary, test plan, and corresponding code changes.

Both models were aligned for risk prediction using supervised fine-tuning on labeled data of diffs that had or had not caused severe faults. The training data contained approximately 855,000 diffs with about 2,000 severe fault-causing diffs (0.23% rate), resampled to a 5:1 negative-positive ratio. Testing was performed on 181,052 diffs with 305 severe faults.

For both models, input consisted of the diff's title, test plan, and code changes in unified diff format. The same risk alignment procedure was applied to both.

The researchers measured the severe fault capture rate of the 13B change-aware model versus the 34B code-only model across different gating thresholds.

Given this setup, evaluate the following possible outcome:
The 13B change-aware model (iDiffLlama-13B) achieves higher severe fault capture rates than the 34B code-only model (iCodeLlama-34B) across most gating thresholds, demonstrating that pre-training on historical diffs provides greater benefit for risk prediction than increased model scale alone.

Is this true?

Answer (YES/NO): YES